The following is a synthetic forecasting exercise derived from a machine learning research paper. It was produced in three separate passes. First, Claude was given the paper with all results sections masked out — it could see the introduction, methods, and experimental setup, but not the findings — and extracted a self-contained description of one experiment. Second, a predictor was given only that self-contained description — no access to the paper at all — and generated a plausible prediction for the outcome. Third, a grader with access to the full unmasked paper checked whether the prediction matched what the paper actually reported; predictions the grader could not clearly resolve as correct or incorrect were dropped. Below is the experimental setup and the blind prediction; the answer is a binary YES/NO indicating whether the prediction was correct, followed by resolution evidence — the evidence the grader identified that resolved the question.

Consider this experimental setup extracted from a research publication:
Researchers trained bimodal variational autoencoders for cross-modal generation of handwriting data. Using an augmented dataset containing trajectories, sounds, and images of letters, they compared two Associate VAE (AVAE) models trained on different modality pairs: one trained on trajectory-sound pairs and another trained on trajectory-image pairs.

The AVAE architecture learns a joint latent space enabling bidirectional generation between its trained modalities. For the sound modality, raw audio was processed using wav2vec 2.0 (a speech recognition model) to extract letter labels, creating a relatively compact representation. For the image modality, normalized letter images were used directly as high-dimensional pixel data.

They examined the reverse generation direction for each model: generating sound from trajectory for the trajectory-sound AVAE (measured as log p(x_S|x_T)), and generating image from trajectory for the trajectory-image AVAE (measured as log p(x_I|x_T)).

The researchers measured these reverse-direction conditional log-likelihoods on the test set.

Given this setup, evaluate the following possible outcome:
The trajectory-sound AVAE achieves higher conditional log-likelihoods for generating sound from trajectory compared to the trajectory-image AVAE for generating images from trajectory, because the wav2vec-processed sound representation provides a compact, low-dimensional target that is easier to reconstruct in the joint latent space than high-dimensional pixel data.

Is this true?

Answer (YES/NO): YES